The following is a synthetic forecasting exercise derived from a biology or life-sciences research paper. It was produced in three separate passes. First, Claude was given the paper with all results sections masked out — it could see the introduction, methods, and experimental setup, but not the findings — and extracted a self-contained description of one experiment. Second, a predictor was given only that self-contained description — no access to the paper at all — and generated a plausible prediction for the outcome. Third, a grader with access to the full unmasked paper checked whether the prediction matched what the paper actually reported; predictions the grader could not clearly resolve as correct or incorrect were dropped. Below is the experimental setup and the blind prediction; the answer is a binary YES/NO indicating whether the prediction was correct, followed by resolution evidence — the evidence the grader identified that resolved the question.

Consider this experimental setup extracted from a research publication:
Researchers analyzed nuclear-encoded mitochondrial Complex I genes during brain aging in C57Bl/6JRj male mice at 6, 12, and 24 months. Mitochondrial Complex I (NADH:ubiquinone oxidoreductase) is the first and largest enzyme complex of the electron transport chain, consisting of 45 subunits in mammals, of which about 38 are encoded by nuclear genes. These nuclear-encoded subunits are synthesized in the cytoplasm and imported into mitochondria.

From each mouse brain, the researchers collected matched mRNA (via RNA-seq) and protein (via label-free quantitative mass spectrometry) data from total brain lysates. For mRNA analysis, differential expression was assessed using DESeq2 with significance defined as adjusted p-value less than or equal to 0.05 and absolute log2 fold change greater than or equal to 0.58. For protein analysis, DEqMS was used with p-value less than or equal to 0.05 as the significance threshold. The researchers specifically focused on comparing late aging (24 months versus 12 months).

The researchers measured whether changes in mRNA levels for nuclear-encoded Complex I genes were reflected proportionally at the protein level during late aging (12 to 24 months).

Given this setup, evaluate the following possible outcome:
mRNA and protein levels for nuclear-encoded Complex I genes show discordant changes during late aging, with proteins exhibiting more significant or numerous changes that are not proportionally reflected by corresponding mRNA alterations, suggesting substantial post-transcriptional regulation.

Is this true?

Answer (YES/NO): YES